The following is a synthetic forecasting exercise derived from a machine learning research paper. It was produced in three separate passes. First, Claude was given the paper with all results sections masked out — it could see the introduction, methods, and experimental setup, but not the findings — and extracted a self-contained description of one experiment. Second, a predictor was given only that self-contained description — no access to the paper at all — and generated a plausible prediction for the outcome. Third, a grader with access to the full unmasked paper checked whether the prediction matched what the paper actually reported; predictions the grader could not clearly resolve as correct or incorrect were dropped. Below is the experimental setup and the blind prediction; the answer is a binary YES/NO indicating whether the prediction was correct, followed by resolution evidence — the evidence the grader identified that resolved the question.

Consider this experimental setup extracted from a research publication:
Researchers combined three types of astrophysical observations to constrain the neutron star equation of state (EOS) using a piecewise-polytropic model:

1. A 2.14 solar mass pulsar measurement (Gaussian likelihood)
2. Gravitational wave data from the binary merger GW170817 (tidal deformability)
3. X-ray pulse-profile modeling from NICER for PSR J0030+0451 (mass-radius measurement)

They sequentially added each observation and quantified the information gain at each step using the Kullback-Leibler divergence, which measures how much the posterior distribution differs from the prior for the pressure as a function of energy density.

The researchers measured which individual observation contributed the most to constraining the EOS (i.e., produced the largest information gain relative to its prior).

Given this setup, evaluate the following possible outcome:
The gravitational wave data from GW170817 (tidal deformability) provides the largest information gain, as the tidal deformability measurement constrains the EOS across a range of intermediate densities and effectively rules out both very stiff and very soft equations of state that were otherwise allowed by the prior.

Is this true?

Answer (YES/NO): NO